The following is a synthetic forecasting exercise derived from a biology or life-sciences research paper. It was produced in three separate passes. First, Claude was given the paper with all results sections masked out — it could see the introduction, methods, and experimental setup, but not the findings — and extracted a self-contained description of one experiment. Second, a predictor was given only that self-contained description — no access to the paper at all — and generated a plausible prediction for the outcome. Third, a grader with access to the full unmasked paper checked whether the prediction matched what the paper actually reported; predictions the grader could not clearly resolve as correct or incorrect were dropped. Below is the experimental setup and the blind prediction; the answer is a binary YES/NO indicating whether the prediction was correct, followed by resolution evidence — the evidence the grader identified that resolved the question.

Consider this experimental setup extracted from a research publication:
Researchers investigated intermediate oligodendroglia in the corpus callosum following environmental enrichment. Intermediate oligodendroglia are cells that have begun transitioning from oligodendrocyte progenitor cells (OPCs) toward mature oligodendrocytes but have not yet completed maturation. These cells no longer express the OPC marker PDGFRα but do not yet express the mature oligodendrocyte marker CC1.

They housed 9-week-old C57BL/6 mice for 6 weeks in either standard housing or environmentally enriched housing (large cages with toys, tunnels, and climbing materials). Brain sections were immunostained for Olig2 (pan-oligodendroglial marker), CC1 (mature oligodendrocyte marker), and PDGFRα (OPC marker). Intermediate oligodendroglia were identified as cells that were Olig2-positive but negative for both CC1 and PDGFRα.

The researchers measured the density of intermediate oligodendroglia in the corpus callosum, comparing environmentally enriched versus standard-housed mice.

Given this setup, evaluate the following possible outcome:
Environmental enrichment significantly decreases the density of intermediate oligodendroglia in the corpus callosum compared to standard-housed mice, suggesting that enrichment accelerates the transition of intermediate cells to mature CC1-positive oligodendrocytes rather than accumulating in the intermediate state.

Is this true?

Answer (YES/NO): NO